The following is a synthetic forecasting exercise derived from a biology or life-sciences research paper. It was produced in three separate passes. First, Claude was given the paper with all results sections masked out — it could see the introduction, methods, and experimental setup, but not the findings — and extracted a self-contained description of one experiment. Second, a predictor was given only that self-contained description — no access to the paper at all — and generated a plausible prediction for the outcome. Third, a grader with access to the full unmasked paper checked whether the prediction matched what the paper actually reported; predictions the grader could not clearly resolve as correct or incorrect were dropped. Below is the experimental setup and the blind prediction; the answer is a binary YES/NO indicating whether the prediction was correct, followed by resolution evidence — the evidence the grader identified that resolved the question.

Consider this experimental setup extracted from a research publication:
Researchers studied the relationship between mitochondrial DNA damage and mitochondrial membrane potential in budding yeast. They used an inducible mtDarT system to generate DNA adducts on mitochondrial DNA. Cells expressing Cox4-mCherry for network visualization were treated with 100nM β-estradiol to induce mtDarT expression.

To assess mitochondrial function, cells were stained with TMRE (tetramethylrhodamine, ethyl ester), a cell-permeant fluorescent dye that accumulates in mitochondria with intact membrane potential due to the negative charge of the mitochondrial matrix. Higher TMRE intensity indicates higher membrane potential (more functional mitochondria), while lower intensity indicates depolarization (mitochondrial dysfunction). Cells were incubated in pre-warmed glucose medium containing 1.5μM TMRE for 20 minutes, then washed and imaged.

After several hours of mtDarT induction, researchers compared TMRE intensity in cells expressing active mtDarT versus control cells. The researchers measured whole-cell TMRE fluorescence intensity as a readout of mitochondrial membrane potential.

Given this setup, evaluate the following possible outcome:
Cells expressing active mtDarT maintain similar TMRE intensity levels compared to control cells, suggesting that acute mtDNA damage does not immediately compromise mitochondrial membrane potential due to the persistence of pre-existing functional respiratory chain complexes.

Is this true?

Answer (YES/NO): NO